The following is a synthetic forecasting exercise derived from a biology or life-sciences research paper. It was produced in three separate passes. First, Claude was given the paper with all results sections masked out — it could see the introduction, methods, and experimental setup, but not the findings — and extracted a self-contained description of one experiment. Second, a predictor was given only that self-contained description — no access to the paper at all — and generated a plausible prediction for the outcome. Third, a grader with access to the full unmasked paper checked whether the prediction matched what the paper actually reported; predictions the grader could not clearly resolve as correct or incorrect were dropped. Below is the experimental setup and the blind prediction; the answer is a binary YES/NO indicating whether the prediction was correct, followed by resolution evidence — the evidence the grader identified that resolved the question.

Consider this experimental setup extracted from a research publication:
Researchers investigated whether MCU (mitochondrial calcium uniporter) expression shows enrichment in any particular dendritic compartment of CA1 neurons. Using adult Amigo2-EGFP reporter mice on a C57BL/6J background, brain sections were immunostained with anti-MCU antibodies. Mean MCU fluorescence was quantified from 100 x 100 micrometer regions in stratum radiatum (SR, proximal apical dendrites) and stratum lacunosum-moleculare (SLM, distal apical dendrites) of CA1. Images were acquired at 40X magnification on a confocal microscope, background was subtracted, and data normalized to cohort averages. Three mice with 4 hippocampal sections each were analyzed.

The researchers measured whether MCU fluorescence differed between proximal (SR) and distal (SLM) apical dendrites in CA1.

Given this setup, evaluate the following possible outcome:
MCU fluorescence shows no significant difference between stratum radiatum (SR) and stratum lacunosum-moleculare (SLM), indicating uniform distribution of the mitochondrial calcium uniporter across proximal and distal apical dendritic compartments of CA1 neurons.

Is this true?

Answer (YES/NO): YES